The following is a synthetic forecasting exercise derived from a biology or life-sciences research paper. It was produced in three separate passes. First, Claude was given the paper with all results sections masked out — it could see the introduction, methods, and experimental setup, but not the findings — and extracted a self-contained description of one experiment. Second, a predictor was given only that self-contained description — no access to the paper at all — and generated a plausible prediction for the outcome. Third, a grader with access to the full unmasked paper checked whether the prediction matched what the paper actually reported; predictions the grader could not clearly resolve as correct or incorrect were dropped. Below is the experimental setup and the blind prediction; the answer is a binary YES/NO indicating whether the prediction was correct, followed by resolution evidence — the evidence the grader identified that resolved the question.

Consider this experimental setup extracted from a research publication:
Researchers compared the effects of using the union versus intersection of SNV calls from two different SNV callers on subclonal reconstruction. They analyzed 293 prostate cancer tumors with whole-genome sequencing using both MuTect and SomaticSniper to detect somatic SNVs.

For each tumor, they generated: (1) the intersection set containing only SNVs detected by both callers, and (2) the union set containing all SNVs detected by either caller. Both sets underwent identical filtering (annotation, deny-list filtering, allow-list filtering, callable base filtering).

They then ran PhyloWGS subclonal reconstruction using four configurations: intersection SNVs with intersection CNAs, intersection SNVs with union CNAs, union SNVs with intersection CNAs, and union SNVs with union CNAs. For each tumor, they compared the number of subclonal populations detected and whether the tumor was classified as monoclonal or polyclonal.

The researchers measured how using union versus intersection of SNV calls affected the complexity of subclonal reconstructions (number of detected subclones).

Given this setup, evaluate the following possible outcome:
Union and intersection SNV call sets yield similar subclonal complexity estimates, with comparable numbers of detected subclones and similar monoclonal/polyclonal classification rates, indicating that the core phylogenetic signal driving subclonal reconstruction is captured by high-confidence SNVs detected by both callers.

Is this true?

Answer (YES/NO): NO